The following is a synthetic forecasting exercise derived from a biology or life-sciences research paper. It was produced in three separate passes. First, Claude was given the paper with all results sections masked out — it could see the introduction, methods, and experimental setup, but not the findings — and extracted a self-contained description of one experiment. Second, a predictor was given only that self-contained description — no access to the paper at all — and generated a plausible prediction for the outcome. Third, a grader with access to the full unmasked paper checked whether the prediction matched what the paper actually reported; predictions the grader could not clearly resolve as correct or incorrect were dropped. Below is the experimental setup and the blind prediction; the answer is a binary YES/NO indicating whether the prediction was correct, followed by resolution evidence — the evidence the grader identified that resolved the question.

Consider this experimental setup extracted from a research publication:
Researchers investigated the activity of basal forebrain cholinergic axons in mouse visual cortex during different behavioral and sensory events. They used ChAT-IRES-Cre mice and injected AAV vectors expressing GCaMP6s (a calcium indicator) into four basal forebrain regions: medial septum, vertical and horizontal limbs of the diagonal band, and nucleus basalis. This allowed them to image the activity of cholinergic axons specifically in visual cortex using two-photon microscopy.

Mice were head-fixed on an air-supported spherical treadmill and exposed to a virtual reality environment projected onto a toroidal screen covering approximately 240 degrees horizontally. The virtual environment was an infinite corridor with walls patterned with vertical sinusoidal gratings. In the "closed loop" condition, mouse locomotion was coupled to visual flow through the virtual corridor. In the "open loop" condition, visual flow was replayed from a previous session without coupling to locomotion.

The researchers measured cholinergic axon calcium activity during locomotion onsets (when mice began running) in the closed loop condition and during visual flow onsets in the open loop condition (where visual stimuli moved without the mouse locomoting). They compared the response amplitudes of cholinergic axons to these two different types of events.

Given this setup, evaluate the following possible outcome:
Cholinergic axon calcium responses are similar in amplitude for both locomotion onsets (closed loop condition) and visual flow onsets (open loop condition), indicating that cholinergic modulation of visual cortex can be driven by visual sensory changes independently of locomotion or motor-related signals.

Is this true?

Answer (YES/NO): NO